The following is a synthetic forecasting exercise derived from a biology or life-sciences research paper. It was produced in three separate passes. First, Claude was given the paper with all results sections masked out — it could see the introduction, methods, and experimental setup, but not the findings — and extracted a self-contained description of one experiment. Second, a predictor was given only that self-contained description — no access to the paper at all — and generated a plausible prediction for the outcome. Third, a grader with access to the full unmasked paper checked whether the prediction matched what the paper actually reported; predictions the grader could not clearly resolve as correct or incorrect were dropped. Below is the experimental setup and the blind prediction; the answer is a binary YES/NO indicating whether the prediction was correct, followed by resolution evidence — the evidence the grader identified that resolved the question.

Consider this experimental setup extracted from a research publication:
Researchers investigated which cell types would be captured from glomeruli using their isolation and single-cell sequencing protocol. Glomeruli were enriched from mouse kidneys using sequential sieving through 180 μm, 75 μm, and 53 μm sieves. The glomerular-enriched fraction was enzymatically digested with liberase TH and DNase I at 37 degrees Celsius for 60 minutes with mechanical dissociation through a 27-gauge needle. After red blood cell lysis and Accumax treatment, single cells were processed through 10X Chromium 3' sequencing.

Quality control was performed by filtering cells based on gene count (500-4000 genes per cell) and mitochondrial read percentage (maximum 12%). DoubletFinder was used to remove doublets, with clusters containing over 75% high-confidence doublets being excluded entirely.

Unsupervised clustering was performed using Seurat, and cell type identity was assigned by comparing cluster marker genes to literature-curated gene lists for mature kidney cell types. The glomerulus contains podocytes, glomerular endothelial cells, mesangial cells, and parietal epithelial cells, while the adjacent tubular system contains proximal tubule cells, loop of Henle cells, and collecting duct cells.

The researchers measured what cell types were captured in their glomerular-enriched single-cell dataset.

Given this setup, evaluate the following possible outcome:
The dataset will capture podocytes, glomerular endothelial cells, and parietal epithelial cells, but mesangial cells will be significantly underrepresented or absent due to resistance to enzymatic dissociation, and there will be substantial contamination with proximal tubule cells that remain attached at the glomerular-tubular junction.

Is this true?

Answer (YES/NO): NO